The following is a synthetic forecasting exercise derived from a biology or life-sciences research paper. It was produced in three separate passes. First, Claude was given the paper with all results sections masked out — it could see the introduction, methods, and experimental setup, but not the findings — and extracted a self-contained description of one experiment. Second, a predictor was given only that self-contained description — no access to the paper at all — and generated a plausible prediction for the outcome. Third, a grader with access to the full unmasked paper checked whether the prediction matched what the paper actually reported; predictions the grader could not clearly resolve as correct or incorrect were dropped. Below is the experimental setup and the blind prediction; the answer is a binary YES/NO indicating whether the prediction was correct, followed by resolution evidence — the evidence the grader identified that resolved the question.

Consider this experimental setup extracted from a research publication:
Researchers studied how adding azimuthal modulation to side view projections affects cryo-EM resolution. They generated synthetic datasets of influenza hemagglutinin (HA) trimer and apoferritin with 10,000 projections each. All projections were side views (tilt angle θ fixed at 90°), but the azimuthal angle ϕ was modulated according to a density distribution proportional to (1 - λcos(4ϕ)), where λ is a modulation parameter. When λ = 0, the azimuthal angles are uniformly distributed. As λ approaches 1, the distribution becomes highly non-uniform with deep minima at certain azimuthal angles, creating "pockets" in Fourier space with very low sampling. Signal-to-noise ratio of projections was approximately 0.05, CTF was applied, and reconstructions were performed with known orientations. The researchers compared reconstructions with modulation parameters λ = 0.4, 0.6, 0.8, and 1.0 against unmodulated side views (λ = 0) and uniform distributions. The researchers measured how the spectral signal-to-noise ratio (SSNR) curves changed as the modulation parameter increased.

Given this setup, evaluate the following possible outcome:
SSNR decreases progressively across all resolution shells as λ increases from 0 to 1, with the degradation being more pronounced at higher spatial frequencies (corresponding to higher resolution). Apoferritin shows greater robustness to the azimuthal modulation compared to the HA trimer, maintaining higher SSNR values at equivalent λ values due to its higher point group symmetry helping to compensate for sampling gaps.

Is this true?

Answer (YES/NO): NO